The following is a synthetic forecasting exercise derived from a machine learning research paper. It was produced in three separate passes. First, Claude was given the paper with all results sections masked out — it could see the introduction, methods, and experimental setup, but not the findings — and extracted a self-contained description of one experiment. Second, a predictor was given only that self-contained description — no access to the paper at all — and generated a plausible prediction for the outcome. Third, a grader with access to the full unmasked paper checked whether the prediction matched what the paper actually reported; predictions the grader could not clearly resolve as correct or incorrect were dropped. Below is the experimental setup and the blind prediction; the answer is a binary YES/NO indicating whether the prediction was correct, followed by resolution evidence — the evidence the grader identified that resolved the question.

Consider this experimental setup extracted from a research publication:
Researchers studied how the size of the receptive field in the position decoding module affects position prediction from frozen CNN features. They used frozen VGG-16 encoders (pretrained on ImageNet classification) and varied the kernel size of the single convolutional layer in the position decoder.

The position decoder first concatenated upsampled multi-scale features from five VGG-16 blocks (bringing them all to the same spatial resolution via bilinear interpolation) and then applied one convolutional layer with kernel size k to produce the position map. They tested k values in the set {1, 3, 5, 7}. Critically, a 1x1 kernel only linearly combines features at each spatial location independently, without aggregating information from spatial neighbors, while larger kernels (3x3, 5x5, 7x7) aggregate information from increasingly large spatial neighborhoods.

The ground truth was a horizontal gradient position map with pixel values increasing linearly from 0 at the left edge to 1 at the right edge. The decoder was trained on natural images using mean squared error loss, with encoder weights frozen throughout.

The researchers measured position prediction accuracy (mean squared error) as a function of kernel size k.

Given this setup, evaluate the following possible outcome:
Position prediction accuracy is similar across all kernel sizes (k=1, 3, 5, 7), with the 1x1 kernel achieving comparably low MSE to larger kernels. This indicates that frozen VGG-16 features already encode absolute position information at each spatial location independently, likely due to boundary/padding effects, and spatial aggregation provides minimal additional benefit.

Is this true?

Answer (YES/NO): NO